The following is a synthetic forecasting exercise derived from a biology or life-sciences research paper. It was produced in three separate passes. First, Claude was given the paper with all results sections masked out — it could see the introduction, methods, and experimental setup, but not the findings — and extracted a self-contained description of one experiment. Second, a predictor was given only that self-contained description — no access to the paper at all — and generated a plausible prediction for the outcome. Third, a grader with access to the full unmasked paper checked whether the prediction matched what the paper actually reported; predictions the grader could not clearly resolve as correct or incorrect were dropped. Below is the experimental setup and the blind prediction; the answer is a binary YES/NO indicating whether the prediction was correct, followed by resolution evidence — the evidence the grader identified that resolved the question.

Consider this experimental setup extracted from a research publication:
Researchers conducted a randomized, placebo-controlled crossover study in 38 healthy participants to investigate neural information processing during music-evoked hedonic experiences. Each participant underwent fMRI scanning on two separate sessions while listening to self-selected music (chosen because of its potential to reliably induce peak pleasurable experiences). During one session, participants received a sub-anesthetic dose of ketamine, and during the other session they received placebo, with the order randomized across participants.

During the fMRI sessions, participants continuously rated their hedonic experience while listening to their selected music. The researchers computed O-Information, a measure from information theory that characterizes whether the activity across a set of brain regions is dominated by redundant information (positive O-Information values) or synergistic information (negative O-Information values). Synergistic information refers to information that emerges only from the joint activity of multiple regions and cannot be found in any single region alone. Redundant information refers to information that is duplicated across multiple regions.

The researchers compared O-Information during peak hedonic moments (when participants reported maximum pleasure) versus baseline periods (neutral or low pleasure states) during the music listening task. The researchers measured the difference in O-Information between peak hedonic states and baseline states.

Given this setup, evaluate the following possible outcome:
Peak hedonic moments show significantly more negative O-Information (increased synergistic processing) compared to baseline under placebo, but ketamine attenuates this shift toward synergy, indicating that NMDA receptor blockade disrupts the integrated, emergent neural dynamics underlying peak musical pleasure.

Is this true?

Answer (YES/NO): NO